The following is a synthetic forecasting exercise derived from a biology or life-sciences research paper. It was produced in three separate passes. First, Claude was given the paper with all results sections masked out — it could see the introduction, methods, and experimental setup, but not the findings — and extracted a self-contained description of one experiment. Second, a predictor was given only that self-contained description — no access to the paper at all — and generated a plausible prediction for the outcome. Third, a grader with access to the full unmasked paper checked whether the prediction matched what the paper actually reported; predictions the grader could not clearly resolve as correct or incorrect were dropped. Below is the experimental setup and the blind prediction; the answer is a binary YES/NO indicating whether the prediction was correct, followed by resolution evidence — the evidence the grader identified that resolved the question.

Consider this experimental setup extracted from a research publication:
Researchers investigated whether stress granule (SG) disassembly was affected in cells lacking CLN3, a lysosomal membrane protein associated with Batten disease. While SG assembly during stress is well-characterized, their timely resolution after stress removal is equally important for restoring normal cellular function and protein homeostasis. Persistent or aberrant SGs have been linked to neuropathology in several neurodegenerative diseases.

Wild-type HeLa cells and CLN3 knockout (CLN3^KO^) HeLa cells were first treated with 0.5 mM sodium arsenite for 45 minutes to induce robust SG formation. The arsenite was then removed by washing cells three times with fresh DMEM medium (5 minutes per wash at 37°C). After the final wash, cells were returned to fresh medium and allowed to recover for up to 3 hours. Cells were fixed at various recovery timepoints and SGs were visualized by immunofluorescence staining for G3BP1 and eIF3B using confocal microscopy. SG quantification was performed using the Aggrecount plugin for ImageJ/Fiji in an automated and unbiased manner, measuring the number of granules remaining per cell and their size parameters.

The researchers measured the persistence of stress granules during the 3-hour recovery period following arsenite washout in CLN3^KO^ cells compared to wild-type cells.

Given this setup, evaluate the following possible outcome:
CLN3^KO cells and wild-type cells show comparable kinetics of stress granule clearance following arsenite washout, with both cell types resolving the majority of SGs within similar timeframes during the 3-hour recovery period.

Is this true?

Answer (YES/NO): NO